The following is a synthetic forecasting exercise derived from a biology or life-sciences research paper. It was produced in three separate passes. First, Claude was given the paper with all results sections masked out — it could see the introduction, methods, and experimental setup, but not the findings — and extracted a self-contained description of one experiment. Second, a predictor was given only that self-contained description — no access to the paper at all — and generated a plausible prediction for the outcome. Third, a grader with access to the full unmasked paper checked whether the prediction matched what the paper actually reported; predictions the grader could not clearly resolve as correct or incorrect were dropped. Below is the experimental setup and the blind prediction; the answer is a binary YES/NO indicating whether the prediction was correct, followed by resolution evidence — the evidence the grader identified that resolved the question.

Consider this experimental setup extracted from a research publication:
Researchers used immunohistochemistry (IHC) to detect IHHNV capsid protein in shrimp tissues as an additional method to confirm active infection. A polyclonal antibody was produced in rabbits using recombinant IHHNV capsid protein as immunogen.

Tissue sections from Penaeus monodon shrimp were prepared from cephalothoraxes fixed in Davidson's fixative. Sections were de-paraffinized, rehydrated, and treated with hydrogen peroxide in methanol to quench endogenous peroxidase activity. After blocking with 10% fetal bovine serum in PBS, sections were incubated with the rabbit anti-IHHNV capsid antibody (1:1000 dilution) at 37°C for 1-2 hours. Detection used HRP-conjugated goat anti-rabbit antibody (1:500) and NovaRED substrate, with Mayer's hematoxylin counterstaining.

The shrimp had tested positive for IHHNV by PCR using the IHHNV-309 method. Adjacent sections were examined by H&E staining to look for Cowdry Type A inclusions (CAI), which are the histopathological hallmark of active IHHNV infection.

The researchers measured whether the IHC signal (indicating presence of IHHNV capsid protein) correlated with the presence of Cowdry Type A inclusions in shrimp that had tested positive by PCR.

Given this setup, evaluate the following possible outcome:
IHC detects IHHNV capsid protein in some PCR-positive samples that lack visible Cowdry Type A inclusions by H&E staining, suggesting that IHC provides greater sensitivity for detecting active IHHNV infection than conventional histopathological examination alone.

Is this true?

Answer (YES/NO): NO